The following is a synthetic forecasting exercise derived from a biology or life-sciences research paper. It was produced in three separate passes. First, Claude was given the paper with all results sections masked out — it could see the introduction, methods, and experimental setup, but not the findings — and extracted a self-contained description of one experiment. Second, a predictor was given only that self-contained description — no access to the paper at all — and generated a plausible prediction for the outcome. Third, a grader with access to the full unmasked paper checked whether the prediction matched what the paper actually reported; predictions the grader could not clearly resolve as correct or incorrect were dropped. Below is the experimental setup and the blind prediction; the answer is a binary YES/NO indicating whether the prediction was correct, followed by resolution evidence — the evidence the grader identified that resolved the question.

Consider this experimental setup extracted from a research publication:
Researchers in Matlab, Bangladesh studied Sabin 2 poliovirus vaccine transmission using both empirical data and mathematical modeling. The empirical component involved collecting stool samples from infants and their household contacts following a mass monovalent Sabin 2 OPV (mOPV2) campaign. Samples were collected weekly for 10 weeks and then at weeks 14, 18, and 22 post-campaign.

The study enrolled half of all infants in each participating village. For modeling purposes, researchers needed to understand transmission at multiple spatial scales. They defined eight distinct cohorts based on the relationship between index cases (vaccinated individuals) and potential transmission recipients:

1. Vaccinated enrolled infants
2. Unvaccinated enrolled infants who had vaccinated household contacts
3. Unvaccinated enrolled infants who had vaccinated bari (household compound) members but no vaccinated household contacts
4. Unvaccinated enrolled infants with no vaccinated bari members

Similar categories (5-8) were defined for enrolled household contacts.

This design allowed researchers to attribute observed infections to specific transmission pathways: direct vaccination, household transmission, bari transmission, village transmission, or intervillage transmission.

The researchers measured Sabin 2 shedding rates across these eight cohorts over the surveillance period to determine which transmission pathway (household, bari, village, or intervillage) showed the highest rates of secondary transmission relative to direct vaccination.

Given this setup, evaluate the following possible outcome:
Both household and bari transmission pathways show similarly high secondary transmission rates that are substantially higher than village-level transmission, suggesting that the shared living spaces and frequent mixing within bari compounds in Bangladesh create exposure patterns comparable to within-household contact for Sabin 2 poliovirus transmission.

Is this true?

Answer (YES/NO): NO